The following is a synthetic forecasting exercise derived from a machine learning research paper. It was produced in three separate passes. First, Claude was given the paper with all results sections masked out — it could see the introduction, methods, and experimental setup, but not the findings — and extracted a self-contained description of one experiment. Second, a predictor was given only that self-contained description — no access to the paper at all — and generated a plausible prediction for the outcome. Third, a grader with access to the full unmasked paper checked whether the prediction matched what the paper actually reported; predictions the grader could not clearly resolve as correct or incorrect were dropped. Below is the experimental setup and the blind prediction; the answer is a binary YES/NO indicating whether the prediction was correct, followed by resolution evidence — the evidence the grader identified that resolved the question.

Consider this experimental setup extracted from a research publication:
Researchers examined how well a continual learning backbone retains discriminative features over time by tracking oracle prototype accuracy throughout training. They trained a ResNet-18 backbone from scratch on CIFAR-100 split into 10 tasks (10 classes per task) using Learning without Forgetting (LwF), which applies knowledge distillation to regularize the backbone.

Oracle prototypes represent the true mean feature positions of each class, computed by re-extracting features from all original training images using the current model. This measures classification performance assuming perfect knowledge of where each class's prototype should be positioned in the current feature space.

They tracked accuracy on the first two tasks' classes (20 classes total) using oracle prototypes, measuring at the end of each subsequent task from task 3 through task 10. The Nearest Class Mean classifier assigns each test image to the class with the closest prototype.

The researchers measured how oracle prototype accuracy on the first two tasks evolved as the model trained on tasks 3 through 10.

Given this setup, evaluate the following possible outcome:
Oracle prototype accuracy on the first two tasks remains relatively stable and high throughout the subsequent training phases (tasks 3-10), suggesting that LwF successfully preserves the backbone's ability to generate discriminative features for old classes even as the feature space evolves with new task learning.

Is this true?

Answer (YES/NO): YES